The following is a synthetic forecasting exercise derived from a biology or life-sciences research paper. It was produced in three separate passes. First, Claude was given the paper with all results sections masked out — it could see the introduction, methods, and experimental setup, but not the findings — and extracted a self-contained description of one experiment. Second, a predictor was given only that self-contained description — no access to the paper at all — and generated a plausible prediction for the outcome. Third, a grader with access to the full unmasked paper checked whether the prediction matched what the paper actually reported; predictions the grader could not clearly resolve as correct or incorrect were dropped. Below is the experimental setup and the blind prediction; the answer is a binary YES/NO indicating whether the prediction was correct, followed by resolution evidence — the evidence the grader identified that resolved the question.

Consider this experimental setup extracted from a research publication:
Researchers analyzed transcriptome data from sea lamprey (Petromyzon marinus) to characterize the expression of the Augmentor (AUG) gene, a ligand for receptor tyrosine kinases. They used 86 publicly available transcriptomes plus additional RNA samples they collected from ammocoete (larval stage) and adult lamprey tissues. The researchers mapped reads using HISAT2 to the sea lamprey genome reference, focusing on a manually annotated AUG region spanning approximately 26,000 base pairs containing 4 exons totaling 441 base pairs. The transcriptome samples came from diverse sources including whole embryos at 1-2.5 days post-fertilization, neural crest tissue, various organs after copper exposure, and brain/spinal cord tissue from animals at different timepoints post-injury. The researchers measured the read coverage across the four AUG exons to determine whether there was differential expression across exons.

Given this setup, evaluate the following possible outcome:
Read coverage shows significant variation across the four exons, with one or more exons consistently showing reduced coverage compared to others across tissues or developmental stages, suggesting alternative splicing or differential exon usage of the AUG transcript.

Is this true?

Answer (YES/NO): NO